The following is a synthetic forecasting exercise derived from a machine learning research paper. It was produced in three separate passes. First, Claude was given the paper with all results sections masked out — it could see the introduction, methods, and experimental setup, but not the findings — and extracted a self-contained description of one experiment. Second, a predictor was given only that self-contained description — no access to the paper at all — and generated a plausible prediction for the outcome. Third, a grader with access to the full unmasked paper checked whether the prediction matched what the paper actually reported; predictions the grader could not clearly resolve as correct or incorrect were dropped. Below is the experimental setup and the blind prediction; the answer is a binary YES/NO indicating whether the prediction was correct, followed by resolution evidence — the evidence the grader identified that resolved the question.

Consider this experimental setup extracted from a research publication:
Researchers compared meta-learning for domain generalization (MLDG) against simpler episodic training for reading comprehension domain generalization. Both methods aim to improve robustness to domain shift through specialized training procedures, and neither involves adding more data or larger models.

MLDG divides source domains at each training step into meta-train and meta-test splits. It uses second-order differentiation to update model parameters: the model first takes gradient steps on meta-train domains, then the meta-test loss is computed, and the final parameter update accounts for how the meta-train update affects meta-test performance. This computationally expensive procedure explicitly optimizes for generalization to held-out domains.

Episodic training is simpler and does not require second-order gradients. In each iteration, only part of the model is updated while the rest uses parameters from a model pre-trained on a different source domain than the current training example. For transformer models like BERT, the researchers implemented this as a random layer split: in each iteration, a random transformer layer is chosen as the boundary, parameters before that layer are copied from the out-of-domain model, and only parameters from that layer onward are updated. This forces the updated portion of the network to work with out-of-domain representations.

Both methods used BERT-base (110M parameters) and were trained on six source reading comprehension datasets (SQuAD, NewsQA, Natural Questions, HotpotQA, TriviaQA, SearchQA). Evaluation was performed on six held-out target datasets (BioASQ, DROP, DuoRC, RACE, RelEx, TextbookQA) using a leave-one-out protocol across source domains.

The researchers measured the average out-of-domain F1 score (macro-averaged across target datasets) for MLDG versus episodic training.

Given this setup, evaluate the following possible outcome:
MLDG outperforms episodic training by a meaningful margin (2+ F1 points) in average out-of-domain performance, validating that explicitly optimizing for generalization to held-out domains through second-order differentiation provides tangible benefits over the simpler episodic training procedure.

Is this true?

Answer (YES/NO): NO